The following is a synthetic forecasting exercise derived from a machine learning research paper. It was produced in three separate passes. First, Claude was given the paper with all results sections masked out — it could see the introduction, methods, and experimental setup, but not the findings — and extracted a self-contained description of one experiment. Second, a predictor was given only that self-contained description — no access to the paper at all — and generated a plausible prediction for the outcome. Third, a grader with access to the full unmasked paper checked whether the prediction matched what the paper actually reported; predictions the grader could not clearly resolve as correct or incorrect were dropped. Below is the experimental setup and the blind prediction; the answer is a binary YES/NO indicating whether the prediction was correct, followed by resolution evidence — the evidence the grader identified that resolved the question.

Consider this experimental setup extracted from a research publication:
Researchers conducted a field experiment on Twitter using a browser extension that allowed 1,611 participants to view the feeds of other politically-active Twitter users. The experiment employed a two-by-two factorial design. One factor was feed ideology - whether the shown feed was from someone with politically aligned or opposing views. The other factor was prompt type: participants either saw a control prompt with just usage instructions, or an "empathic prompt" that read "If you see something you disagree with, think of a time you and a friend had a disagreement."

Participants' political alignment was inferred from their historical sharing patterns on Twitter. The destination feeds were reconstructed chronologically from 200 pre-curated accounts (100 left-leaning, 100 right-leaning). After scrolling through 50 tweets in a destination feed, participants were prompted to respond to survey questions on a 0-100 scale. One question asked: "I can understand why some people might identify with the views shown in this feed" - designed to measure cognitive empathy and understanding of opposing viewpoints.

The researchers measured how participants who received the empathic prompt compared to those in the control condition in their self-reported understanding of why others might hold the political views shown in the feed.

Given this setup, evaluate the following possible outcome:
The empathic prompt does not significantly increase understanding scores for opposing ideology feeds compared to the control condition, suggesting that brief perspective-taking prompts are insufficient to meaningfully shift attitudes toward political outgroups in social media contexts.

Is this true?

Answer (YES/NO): NO